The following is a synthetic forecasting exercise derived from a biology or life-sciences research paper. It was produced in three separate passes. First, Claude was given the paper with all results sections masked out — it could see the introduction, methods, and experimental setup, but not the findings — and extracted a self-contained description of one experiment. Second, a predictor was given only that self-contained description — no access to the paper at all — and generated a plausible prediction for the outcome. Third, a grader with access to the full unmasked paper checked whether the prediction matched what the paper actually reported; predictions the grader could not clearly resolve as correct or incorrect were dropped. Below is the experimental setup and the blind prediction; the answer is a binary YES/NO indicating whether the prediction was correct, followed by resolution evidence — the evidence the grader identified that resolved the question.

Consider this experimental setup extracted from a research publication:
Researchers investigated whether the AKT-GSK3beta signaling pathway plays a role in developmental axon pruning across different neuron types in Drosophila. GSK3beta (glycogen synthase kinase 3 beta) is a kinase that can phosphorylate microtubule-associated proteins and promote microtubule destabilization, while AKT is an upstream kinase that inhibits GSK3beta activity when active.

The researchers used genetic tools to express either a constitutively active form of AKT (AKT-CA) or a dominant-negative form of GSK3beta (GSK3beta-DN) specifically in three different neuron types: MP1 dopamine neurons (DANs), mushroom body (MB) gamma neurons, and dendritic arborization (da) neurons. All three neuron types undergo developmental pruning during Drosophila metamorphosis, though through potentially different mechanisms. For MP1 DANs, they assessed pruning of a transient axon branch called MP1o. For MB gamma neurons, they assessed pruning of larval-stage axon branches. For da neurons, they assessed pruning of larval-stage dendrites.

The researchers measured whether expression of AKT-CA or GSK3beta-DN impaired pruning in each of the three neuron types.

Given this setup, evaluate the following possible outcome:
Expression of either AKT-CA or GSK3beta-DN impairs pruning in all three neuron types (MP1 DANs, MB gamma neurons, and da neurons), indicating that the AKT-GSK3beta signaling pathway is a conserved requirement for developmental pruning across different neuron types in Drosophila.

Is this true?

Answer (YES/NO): NO